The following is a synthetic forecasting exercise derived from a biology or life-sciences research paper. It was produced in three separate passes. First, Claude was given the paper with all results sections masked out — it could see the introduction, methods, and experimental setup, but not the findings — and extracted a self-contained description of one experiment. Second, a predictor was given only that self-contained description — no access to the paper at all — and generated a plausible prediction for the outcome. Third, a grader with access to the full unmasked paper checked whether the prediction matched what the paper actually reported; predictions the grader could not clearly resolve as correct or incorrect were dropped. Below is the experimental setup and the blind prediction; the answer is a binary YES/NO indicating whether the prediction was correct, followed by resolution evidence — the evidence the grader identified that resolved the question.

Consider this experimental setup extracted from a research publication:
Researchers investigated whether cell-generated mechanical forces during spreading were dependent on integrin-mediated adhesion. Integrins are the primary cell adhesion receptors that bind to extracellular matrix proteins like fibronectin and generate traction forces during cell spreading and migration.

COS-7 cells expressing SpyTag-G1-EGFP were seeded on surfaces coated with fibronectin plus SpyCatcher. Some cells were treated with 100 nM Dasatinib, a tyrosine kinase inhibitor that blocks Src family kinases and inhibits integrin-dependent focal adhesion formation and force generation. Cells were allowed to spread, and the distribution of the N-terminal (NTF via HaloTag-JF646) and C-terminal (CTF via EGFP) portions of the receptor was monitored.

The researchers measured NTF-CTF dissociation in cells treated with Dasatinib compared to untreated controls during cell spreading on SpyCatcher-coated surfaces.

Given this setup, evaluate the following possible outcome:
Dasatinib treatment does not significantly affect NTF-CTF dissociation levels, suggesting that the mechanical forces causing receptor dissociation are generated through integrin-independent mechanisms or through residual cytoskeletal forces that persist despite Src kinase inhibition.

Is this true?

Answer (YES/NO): NO